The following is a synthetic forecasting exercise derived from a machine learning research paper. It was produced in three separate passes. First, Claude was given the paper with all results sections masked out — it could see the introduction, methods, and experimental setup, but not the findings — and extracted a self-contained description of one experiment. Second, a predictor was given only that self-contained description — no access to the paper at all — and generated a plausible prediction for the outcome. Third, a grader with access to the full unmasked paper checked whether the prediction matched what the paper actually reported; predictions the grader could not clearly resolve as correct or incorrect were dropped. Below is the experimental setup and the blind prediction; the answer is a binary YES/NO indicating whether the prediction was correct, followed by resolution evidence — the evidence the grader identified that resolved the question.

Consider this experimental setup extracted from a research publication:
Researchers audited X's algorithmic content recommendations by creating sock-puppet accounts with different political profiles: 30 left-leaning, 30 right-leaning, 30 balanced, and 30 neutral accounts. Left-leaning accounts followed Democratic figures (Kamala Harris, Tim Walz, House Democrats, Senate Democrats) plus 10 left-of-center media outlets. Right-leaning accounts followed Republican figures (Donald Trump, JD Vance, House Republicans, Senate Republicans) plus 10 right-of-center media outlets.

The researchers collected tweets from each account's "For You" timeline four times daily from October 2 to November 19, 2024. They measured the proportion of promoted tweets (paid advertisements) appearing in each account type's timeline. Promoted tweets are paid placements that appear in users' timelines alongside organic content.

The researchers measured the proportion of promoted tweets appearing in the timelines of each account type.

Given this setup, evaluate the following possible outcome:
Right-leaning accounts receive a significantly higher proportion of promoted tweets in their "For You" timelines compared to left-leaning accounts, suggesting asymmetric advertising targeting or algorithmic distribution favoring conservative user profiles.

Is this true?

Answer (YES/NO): NO